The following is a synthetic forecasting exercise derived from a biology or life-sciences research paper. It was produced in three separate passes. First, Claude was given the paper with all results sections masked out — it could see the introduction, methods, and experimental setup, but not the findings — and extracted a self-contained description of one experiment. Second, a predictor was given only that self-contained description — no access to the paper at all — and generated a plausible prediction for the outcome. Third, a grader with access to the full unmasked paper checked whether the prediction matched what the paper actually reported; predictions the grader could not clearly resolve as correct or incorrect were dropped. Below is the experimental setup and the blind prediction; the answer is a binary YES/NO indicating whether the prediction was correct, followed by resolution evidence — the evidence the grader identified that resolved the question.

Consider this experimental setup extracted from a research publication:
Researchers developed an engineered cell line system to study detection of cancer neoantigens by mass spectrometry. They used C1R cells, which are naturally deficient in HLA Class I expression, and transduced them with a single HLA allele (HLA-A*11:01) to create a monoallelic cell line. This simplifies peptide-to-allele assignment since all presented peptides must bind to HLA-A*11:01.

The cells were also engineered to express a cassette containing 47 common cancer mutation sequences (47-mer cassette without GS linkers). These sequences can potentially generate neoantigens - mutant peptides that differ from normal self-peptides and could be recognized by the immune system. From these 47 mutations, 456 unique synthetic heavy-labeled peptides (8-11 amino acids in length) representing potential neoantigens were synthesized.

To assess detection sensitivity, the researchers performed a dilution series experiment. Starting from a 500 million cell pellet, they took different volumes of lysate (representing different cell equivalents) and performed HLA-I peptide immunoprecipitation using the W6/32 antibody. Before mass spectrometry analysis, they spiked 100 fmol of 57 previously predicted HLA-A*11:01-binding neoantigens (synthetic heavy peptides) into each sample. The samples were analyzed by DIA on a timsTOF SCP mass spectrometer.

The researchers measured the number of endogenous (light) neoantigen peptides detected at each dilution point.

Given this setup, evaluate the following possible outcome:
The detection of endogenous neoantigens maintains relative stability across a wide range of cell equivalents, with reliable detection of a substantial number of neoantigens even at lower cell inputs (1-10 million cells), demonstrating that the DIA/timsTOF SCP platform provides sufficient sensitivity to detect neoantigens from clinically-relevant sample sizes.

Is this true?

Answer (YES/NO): YES